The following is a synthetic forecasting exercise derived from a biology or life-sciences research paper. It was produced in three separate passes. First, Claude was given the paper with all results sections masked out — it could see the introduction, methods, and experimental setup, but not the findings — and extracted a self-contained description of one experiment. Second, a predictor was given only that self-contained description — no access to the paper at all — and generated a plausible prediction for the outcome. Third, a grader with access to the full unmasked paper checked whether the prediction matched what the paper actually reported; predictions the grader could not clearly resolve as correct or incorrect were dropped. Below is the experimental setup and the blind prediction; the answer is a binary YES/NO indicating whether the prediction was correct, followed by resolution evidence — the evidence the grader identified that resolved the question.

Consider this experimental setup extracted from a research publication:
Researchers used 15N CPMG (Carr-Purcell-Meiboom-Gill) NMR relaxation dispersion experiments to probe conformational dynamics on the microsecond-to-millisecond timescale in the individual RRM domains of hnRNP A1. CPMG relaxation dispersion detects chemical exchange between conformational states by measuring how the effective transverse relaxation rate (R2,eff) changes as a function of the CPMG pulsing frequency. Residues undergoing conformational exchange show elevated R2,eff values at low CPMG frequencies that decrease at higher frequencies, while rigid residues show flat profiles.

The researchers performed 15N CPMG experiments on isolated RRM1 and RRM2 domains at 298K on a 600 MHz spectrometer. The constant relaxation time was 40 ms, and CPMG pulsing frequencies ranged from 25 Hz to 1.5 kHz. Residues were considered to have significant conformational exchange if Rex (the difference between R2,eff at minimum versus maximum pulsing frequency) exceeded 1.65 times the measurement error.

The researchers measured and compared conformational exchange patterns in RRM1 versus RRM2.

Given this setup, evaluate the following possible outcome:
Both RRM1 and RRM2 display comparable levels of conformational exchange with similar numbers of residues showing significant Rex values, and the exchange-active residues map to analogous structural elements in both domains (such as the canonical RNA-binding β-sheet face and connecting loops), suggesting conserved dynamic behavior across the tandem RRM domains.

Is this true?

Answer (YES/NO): NO